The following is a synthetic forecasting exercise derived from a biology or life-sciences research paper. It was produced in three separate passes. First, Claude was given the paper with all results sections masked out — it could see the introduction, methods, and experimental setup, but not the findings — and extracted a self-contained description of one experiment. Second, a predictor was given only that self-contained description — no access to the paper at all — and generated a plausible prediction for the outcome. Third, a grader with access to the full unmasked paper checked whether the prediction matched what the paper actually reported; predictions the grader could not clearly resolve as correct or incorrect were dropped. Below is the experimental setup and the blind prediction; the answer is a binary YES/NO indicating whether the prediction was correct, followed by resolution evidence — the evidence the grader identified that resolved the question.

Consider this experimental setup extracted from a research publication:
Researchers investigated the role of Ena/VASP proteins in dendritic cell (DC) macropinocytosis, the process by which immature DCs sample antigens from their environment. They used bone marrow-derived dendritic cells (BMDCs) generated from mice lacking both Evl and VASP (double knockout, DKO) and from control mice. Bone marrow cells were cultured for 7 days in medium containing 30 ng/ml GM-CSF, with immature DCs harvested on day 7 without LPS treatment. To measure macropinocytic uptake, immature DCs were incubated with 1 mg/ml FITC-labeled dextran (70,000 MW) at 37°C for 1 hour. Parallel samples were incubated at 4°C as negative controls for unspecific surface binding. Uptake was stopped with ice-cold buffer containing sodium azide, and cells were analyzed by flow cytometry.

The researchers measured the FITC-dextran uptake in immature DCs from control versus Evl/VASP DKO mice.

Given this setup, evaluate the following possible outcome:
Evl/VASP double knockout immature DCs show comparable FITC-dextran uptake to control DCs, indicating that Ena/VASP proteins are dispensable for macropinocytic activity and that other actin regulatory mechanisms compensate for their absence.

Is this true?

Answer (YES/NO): NO